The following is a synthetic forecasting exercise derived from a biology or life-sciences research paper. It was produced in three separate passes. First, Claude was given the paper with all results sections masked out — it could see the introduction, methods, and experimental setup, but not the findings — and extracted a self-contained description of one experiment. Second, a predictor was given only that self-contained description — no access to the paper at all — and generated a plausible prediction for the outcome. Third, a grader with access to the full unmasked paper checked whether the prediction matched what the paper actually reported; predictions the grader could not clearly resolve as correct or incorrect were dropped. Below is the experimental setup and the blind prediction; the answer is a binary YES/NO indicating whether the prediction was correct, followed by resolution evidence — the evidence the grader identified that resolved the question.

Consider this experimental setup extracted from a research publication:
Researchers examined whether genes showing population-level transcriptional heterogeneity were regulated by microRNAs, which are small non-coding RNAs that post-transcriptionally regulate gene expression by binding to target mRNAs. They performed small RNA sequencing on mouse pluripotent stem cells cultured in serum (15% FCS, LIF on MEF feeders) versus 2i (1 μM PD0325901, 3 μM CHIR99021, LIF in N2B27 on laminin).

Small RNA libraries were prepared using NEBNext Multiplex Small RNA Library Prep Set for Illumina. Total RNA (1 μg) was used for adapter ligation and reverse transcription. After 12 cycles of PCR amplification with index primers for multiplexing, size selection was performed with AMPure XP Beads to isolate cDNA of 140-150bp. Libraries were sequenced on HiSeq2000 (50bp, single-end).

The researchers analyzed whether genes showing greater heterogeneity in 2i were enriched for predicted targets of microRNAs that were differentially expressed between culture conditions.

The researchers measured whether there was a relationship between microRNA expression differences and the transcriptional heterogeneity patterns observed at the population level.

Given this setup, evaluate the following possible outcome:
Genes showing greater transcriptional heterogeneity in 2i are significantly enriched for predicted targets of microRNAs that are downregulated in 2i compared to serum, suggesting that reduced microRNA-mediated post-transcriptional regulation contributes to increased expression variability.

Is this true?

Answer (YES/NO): NO